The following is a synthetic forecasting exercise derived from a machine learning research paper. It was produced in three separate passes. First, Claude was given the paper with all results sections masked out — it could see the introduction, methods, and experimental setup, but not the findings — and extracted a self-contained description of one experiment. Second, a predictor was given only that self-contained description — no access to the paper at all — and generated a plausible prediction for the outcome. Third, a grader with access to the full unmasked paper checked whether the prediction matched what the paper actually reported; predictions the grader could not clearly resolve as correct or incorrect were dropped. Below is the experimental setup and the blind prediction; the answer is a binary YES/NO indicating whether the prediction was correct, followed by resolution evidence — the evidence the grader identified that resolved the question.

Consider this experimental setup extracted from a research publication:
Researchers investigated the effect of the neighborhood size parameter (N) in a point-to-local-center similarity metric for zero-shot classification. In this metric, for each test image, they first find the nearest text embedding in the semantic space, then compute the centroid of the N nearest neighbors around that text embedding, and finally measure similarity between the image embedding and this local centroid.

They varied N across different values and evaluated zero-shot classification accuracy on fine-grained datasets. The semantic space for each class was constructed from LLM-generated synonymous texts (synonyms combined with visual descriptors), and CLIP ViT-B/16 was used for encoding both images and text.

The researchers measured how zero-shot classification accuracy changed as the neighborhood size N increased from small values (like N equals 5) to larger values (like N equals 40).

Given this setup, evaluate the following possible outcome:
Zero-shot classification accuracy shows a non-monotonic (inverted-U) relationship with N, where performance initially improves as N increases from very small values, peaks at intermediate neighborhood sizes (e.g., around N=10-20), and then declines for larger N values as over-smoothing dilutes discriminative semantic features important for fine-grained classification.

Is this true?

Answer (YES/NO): YES